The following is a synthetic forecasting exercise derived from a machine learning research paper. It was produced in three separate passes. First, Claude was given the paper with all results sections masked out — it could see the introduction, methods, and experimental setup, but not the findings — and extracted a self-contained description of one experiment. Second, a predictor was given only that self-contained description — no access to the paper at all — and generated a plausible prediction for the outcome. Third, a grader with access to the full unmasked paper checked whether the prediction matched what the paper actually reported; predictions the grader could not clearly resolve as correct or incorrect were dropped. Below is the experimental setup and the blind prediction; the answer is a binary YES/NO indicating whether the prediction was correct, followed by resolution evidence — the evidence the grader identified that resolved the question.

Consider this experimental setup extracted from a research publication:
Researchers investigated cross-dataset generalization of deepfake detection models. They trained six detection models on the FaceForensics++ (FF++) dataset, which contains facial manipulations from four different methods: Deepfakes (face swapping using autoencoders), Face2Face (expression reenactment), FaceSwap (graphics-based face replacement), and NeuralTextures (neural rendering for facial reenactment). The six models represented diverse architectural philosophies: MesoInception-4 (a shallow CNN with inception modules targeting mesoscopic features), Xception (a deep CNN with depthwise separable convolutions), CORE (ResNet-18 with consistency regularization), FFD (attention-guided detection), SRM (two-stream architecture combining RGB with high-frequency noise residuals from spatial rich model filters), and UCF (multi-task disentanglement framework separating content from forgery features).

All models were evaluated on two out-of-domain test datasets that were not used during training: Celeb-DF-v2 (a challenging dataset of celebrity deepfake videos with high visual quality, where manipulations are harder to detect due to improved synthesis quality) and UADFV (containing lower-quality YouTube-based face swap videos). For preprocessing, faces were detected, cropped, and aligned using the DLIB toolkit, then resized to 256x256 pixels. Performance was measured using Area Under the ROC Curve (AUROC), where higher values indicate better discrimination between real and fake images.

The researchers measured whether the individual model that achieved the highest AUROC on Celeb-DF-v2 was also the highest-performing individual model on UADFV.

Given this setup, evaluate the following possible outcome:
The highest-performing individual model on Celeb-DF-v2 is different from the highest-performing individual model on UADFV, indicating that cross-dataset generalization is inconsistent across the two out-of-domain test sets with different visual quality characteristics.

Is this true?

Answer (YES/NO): YES